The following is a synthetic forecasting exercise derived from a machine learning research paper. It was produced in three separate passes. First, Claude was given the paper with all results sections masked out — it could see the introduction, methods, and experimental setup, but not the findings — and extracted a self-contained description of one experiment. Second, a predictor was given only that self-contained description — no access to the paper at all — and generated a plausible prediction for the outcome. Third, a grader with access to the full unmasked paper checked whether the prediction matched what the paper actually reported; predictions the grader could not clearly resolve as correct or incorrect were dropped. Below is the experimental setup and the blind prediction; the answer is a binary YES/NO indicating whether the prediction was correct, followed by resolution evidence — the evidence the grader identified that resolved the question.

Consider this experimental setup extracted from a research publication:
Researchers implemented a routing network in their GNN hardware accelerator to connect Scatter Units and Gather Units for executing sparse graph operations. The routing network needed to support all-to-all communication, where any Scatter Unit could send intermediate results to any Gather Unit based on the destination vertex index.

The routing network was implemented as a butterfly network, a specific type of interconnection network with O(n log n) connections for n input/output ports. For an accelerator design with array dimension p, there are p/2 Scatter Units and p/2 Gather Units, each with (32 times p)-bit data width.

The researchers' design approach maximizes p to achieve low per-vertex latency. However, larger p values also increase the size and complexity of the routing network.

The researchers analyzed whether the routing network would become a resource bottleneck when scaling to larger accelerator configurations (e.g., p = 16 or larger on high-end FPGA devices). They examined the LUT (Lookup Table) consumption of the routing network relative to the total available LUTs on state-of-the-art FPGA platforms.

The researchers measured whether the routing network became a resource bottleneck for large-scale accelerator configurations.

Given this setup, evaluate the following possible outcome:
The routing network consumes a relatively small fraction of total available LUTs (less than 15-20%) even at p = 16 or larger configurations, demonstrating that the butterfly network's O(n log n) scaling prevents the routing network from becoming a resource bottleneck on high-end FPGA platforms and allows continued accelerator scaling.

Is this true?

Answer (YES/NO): YES